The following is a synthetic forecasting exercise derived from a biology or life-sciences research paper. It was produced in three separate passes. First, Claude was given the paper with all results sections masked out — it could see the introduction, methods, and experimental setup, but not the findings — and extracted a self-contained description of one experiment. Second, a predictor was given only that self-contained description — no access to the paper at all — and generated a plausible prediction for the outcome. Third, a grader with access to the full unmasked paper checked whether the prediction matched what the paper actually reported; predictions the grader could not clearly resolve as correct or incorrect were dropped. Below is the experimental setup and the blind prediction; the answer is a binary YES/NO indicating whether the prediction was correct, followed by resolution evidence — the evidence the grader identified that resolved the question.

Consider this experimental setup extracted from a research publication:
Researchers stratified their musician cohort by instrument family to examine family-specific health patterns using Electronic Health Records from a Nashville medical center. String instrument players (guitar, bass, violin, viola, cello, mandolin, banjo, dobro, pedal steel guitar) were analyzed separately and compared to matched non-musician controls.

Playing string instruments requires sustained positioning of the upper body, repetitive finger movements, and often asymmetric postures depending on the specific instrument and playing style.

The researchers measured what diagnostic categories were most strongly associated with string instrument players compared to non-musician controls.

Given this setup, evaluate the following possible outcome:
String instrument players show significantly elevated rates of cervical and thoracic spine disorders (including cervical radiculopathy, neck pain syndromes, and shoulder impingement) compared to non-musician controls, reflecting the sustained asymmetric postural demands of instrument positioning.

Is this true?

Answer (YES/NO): NO